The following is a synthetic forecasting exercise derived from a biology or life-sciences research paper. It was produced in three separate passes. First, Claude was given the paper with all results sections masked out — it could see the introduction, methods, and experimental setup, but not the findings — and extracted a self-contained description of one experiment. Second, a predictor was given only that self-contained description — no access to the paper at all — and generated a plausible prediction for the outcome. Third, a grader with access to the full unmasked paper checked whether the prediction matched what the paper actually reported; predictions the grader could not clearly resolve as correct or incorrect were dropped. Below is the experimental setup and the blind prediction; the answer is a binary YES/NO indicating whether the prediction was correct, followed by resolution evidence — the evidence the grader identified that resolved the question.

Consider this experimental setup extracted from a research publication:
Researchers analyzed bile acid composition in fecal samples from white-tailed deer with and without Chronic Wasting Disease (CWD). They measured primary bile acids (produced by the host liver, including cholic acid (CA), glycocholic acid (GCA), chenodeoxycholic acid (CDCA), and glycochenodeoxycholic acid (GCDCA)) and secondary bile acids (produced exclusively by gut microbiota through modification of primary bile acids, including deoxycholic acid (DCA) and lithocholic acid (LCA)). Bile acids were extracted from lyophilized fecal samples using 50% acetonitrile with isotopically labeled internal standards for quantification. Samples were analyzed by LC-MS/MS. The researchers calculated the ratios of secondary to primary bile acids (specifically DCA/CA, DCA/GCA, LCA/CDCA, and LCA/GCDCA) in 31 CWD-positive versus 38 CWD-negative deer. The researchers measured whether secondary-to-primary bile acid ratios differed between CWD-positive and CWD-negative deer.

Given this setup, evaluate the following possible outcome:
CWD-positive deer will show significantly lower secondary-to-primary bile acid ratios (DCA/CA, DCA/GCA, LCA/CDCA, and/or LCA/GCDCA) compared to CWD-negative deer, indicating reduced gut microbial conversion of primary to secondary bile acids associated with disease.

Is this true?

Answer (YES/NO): YES